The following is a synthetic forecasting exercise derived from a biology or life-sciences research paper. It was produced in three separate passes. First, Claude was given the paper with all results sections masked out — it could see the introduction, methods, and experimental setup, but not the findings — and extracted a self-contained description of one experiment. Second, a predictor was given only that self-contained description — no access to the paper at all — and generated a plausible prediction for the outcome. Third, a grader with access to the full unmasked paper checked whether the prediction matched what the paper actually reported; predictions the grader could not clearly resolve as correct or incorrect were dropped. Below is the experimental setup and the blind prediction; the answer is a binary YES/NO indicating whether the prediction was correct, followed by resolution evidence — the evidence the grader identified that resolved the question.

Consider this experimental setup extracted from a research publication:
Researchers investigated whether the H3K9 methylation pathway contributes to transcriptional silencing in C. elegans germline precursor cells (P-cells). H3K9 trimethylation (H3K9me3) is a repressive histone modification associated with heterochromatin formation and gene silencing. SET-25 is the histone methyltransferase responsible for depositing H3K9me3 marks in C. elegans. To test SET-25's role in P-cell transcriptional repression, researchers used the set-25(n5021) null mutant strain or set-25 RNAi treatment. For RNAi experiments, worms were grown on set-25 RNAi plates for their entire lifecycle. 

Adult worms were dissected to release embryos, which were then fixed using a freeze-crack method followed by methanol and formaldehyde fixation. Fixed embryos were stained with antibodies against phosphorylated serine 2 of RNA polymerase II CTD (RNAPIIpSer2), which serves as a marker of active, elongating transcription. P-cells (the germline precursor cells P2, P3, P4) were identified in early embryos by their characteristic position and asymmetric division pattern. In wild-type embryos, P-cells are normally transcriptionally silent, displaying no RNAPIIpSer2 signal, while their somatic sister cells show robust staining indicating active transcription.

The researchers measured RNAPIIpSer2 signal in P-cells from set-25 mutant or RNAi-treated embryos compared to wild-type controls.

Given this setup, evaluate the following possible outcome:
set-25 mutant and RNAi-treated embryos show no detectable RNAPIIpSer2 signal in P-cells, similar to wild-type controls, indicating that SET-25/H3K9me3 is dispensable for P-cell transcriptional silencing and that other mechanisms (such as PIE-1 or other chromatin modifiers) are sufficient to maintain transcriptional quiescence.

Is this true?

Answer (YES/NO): YES